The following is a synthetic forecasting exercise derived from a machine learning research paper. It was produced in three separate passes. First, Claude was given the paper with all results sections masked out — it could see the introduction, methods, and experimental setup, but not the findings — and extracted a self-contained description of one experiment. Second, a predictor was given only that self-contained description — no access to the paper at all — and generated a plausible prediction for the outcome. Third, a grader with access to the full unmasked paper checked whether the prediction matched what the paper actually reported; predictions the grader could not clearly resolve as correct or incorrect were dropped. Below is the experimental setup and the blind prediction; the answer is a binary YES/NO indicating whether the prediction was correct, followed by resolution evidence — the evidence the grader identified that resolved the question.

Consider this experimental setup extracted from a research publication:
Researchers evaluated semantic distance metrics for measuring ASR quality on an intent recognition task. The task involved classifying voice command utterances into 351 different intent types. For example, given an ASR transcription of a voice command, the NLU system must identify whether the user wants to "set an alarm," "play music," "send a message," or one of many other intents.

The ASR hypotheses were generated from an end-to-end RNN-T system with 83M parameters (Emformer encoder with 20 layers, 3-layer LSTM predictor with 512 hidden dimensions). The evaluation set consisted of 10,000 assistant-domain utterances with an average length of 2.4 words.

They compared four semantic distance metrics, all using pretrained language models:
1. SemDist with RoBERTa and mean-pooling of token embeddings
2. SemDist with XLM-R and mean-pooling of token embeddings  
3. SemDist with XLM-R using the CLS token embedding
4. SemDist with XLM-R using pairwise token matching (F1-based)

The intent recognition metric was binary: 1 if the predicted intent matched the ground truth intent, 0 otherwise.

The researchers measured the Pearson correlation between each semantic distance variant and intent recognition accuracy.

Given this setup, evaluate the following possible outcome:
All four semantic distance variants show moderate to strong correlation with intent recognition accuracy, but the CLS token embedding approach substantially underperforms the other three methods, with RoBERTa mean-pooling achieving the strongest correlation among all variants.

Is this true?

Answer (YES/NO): NO